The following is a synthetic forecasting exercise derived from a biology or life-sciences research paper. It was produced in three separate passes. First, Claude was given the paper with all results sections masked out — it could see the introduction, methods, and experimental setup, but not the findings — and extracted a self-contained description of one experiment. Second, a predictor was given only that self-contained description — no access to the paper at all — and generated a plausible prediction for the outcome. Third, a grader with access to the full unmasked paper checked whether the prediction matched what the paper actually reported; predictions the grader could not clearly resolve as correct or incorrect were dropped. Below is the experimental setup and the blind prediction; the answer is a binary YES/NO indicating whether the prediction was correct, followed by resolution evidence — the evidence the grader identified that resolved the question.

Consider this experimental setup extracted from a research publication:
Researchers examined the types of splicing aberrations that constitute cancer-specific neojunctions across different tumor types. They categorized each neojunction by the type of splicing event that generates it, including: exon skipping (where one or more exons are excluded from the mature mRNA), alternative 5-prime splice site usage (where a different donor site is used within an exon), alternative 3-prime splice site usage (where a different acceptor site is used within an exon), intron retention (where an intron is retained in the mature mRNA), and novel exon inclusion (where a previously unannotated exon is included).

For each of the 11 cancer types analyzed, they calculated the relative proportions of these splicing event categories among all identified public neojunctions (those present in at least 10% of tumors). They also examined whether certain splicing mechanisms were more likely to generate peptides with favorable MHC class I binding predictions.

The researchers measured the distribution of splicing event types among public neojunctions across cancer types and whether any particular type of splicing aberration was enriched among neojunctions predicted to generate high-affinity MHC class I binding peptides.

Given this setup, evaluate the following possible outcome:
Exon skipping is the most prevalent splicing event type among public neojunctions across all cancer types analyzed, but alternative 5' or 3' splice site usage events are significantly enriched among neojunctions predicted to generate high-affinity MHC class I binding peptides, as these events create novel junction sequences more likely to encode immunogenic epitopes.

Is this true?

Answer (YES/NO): NO